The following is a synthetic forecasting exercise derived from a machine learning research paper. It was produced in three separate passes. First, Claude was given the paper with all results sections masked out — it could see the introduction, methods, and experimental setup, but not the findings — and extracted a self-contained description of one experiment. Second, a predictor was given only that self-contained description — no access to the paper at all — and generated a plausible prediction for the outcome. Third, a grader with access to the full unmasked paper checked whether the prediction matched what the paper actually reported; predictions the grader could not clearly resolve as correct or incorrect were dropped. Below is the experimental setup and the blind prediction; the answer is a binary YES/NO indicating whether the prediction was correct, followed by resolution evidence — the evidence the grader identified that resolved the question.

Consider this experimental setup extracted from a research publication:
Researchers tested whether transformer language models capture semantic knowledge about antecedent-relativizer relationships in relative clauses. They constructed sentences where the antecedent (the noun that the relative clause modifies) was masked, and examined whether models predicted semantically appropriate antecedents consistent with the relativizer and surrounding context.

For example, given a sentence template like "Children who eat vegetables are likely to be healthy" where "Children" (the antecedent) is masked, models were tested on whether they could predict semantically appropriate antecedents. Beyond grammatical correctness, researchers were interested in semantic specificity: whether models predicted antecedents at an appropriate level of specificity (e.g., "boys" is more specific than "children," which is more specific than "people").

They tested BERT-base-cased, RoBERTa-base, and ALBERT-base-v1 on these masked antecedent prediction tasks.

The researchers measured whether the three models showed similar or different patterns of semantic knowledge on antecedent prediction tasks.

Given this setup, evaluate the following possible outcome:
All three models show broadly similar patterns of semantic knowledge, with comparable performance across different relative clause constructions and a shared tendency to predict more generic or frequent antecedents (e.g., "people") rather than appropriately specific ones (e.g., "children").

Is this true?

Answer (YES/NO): NO